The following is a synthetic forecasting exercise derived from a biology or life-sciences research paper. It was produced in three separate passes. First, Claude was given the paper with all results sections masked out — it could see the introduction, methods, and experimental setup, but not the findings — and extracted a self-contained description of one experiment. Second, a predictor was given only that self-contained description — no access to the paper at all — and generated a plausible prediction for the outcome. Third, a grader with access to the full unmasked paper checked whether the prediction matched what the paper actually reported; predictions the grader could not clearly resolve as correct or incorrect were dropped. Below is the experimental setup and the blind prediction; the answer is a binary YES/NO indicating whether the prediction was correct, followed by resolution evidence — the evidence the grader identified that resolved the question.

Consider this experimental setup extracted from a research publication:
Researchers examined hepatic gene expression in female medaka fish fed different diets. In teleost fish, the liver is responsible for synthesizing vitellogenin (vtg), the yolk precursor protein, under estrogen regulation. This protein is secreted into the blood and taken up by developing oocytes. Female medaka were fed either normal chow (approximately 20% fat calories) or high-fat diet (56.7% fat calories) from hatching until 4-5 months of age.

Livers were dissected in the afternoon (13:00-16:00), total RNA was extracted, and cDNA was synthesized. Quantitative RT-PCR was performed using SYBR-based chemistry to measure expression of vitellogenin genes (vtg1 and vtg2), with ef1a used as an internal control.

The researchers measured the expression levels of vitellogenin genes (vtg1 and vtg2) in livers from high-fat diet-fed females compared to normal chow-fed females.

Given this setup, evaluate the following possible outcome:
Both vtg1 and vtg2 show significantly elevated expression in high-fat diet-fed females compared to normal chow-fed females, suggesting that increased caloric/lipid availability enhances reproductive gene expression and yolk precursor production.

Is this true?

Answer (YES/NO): NO